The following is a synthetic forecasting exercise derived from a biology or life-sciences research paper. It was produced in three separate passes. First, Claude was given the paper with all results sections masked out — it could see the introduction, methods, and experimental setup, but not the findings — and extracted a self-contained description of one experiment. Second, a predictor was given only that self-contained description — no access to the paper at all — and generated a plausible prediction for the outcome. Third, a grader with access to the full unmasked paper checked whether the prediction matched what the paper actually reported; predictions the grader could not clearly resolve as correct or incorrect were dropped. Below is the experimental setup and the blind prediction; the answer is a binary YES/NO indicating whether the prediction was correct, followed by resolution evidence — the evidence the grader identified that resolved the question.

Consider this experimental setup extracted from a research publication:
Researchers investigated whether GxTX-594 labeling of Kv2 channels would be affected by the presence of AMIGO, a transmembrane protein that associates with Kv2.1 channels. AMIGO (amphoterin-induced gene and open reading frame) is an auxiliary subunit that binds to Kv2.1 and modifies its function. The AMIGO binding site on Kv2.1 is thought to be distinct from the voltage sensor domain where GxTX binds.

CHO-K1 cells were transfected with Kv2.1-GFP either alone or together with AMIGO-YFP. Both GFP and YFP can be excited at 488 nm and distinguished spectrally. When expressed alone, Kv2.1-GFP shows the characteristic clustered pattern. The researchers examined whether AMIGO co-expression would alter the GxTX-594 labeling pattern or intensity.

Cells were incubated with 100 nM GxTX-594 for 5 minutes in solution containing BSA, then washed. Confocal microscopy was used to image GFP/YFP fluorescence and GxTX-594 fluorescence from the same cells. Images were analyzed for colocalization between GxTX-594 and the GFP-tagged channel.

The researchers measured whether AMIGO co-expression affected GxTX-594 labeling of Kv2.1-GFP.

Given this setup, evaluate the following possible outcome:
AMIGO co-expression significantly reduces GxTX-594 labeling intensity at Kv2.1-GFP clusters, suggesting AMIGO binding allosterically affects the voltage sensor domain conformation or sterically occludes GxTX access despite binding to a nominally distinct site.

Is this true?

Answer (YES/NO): NO